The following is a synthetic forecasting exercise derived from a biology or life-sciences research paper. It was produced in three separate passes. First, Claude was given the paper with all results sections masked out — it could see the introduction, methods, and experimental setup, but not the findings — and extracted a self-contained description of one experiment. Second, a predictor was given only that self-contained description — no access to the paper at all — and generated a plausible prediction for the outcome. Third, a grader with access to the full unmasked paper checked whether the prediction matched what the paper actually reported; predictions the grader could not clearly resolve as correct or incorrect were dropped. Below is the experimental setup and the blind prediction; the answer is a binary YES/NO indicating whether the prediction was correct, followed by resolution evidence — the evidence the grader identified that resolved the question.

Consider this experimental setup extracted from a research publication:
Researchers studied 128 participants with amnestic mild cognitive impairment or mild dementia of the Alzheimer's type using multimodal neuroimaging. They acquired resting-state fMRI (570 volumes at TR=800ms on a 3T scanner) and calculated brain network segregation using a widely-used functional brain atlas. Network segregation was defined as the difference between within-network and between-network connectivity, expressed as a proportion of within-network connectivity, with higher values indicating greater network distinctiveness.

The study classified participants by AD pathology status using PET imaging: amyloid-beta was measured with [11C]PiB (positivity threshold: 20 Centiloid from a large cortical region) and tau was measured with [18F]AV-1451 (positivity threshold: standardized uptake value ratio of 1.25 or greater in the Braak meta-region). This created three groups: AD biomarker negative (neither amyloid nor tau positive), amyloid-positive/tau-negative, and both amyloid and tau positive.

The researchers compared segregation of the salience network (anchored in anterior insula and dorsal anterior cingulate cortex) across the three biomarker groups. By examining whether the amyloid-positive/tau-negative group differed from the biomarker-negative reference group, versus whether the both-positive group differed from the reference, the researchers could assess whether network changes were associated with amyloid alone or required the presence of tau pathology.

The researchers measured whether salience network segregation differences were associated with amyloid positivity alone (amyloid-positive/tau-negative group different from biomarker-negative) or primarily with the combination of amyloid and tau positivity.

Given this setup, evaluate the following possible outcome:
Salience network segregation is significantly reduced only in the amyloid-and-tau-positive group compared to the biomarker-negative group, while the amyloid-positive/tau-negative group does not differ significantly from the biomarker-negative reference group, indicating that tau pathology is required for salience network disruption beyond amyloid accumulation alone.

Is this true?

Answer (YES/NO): YES